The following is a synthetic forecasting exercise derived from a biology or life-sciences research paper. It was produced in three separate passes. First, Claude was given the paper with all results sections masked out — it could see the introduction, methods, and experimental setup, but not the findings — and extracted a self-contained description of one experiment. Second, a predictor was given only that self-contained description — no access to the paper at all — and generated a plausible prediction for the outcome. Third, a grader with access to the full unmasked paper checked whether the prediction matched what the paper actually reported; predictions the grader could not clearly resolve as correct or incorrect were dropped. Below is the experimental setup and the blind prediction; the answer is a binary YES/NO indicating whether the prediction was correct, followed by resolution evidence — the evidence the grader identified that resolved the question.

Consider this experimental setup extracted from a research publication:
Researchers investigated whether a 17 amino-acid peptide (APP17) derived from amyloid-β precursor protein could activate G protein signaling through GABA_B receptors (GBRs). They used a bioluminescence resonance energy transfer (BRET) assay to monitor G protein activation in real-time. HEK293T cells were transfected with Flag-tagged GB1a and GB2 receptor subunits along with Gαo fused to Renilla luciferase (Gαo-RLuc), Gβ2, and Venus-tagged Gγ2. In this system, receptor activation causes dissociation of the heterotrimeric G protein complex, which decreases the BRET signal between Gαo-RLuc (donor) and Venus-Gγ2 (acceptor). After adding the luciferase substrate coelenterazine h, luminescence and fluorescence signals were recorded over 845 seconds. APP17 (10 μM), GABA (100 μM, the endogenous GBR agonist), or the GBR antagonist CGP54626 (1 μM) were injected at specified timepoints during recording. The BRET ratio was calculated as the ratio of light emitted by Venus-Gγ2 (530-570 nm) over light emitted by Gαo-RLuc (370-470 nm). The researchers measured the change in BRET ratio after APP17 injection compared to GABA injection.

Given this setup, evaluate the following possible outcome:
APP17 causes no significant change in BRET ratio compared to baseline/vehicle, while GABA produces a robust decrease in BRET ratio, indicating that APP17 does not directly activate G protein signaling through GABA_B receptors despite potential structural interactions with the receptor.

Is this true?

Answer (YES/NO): YES